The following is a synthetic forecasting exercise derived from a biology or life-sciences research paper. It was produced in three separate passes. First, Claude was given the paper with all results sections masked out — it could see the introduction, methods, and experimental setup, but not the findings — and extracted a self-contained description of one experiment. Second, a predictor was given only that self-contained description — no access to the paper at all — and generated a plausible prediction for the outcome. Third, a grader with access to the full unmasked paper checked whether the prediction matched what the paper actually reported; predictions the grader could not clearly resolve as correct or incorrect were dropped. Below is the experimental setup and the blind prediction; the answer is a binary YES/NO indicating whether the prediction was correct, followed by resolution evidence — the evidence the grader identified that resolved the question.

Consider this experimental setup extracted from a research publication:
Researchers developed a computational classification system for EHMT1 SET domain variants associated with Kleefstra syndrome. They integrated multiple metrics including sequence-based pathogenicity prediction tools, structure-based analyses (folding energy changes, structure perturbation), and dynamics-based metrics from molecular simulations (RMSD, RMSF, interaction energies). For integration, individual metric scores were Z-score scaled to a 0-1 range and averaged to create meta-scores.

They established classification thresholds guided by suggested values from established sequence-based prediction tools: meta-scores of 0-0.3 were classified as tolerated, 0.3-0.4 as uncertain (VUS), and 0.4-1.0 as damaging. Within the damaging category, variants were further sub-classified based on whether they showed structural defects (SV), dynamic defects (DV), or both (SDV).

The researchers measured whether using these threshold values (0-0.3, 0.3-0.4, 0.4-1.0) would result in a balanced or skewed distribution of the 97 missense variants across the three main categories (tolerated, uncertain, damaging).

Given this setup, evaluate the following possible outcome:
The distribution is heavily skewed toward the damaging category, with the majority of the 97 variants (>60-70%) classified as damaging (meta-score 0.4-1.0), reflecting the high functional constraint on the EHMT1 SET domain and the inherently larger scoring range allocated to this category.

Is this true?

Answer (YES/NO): YES